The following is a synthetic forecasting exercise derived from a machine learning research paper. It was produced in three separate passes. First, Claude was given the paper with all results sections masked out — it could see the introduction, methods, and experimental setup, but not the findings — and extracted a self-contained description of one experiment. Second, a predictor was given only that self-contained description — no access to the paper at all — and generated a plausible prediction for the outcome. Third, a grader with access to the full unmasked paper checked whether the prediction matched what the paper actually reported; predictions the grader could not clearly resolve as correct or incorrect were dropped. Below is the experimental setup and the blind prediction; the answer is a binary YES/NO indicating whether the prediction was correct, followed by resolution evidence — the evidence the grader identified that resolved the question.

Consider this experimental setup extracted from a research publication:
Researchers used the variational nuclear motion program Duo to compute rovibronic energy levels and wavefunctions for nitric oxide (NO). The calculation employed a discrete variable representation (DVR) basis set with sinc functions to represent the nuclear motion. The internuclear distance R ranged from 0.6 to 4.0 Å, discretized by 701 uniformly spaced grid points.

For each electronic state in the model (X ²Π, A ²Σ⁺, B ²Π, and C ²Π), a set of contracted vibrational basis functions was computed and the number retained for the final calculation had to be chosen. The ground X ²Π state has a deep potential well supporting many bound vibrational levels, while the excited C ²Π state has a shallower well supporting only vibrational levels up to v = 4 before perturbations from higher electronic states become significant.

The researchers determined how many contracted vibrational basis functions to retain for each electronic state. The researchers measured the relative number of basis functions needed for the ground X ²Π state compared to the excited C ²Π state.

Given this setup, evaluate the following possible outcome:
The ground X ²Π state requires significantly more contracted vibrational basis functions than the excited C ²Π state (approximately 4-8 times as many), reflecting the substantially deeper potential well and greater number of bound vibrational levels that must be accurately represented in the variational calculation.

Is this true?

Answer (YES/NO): YES